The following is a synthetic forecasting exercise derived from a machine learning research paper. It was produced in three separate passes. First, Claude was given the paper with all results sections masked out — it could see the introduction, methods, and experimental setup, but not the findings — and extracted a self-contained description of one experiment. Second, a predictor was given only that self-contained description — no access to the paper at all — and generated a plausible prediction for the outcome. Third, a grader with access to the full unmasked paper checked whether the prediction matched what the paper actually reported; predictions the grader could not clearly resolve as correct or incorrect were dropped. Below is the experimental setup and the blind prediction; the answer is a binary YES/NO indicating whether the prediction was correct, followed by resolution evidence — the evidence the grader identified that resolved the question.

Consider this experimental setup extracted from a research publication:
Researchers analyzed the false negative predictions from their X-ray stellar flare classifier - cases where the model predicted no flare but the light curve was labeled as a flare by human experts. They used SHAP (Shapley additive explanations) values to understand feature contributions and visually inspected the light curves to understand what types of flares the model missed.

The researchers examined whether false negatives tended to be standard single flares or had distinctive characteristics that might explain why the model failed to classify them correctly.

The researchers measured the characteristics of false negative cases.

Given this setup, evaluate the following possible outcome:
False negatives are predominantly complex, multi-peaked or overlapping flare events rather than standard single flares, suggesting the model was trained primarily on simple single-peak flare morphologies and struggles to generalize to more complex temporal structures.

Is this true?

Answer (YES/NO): NO